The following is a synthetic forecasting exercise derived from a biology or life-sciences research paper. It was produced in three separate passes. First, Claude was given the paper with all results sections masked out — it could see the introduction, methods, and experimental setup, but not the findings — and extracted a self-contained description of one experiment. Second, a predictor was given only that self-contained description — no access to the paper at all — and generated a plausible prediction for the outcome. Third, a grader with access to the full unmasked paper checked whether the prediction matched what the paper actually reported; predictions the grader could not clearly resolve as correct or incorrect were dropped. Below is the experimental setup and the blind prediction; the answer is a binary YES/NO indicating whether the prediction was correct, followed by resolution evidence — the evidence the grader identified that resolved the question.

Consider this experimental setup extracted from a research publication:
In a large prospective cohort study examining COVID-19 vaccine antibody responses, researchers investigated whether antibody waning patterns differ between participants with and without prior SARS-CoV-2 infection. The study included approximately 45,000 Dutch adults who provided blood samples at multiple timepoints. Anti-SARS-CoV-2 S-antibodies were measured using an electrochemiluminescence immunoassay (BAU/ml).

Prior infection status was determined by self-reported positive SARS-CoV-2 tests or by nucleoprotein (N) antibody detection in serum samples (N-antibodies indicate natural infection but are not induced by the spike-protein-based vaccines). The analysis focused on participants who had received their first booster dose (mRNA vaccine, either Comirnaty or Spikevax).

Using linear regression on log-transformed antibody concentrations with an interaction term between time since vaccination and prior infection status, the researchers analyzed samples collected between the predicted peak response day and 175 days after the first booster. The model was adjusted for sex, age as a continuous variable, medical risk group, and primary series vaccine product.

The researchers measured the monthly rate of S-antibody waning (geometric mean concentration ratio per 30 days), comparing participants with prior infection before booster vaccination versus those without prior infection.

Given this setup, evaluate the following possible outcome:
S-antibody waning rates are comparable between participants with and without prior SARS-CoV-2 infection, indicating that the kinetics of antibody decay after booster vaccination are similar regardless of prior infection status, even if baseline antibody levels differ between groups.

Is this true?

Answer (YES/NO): NO